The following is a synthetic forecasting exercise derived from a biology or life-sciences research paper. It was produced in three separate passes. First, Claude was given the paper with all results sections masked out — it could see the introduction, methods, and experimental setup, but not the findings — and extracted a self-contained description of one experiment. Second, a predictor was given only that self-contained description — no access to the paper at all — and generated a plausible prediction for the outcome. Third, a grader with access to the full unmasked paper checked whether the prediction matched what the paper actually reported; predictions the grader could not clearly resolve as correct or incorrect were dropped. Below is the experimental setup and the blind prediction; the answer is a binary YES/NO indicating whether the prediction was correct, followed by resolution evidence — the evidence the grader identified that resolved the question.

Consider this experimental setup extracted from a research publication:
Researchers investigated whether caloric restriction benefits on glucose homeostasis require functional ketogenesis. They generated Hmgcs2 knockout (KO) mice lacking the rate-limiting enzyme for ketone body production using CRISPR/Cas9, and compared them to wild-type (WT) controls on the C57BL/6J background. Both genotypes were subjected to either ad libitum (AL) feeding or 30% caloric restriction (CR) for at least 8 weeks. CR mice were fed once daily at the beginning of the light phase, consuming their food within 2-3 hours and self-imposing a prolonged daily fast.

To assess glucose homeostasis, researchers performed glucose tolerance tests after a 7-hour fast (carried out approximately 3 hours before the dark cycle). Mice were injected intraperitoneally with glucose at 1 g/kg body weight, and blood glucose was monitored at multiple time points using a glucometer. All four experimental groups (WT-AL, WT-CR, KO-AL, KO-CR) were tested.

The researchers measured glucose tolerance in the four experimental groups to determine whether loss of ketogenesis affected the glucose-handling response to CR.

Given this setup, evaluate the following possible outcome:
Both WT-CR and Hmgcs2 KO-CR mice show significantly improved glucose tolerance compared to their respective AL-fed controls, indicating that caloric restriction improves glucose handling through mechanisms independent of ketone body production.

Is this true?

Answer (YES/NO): YES